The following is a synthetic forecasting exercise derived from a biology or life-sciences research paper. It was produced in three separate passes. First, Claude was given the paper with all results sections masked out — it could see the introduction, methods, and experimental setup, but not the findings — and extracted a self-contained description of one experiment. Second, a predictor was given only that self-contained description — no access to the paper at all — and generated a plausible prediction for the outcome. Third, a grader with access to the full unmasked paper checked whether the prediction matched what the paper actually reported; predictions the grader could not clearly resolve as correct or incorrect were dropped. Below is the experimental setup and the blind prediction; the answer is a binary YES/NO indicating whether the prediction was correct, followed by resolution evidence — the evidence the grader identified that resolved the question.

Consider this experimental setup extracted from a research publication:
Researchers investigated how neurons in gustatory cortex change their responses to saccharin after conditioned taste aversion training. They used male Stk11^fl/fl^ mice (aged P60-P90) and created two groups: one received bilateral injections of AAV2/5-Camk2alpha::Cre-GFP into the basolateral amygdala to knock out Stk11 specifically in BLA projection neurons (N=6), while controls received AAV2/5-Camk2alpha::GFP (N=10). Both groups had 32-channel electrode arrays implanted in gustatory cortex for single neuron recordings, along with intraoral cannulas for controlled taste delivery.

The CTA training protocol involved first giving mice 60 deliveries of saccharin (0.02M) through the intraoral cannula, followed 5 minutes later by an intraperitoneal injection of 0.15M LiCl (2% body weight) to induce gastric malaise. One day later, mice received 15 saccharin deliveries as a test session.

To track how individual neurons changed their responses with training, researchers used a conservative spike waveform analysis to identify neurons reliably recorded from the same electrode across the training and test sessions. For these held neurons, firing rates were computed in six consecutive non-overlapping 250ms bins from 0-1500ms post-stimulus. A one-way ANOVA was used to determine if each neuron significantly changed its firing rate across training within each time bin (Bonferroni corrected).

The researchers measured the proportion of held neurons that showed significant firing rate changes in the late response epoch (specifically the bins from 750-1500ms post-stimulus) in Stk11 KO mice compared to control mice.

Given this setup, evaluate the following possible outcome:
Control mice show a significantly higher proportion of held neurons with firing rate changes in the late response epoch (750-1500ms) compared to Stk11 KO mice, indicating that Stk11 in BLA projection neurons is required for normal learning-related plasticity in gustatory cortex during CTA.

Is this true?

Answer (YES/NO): YES